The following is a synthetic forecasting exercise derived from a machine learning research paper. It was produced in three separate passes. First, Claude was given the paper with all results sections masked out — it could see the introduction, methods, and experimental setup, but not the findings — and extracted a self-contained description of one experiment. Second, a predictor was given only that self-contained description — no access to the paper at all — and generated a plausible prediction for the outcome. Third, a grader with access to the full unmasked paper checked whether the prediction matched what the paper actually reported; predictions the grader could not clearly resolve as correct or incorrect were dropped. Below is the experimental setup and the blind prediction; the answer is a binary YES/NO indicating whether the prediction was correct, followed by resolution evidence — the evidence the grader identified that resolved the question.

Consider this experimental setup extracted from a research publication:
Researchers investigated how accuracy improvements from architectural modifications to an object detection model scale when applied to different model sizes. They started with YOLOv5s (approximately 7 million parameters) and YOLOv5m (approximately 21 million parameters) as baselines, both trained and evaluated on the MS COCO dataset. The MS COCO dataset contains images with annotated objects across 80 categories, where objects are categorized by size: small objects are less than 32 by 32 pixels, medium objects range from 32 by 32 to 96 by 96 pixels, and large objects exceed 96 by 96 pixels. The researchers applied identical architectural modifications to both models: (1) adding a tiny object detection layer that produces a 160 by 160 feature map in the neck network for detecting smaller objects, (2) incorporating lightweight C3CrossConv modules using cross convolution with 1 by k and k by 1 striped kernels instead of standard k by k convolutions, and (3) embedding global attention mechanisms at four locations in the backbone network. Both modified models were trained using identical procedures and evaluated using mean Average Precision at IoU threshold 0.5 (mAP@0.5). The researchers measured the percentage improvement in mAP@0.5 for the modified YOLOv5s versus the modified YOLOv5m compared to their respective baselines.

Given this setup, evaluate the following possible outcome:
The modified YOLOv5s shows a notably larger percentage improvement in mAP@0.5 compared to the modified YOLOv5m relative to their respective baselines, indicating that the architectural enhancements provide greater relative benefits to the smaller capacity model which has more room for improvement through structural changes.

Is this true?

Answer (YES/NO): YES